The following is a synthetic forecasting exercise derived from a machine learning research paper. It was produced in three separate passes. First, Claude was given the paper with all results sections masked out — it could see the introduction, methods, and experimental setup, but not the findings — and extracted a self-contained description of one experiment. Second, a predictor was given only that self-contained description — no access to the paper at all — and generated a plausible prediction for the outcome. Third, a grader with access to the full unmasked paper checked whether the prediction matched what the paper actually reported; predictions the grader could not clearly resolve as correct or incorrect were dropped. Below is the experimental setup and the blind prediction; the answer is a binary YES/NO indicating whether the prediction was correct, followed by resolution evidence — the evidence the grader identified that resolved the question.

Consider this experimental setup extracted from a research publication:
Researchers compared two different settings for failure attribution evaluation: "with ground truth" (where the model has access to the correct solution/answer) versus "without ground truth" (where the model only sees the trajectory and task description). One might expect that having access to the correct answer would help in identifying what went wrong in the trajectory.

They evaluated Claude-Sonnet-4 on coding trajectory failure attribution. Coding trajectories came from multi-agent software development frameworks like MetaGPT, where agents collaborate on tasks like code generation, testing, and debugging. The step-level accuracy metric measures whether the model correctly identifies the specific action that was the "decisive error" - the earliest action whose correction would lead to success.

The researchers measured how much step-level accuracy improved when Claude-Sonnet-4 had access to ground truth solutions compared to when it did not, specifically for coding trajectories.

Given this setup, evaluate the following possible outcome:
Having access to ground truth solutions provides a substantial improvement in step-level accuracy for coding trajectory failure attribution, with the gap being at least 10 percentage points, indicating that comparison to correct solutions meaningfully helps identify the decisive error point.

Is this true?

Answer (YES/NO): NO